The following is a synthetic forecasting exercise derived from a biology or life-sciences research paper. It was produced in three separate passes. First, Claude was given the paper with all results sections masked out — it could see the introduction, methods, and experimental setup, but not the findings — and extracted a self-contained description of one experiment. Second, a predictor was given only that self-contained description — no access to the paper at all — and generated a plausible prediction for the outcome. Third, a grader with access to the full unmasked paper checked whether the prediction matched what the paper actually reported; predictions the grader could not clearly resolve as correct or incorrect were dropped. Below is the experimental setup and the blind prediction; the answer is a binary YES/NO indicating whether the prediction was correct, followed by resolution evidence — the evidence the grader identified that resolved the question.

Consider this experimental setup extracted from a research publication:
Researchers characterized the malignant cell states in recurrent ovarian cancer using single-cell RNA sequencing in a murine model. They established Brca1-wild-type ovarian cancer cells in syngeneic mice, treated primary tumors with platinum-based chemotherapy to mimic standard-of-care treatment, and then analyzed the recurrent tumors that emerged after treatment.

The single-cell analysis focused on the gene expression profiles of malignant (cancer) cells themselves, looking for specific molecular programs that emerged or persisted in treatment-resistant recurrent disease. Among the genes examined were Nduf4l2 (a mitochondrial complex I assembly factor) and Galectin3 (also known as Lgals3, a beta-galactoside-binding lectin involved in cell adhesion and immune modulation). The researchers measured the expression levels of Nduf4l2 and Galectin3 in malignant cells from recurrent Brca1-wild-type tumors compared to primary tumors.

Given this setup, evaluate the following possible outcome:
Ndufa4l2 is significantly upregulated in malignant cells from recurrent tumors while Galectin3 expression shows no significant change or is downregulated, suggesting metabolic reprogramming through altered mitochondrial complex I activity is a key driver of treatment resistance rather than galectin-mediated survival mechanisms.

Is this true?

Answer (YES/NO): NO